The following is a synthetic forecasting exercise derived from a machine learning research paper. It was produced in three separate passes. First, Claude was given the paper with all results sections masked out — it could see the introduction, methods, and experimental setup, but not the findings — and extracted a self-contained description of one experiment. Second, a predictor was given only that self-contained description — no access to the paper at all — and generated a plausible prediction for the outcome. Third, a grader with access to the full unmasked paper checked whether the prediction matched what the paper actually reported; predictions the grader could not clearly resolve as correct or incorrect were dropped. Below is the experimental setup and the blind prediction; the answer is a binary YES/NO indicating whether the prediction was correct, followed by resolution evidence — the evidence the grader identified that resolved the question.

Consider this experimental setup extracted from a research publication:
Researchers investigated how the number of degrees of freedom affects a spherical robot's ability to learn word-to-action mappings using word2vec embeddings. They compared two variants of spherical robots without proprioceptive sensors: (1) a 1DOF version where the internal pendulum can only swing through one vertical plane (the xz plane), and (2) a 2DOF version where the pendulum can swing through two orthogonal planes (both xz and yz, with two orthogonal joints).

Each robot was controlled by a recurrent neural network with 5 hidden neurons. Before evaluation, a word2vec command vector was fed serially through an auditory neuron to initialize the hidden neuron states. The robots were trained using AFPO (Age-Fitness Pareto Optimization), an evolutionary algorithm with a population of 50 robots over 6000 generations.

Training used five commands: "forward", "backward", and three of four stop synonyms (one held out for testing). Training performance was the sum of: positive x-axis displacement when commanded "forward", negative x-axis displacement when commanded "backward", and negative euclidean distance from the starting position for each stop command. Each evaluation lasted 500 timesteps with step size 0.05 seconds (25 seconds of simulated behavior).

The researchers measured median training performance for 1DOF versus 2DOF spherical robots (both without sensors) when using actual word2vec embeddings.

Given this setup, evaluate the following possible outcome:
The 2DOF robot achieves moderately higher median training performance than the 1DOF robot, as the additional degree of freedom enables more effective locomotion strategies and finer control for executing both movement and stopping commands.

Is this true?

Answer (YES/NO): NO